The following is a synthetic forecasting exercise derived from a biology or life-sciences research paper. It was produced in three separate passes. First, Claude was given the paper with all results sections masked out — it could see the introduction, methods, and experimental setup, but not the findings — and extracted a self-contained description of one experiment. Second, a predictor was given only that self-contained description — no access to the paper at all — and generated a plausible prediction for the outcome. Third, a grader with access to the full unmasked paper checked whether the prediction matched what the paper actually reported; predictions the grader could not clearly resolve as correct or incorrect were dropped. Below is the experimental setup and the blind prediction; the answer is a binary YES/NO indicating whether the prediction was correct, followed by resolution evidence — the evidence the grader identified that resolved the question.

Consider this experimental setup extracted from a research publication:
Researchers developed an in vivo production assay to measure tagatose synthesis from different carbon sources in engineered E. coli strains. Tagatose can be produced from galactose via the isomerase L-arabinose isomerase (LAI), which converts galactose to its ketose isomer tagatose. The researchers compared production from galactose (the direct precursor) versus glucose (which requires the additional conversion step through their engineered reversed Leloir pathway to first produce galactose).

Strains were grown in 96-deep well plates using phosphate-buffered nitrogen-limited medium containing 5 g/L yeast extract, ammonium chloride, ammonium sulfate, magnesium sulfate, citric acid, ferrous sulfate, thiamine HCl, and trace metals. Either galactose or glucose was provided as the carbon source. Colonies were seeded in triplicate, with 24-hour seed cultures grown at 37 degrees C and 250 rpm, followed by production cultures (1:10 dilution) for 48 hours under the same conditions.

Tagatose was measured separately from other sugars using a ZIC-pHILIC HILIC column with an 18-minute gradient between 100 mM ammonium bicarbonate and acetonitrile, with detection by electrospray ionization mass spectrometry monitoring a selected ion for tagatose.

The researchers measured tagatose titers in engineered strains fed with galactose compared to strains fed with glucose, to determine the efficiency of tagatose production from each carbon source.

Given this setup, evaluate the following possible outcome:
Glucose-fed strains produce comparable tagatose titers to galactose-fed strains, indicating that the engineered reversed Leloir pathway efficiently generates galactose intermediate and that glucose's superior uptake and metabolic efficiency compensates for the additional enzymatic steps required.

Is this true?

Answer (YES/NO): NO